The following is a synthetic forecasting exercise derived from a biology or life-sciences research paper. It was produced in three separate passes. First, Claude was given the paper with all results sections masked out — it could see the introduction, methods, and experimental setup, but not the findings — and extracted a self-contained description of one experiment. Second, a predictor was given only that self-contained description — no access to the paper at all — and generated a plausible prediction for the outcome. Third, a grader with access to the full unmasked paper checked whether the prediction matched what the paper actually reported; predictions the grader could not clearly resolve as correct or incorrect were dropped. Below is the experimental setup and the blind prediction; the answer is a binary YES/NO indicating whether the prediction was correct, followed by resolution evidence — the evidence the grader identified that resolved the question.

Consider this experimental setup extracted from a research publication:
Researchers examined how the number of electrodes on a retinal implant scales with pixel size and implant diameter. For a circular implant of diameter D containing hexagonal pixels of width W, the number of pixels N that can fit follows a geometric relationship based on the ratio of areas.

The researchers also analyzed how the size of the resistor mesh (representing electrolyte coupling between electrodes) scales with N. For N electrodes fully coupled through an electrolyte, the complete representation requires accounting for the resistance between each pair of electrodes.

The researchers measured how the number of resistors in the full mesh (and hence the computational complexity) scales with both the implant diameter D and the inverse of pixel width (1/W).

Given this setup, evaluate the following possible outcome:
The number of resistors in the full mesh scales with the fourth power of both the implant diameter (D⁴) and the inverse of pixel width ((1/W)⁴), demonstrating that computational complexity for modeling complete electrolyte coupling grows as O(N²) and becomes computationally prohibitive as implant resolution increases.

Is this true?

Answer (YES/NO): YES